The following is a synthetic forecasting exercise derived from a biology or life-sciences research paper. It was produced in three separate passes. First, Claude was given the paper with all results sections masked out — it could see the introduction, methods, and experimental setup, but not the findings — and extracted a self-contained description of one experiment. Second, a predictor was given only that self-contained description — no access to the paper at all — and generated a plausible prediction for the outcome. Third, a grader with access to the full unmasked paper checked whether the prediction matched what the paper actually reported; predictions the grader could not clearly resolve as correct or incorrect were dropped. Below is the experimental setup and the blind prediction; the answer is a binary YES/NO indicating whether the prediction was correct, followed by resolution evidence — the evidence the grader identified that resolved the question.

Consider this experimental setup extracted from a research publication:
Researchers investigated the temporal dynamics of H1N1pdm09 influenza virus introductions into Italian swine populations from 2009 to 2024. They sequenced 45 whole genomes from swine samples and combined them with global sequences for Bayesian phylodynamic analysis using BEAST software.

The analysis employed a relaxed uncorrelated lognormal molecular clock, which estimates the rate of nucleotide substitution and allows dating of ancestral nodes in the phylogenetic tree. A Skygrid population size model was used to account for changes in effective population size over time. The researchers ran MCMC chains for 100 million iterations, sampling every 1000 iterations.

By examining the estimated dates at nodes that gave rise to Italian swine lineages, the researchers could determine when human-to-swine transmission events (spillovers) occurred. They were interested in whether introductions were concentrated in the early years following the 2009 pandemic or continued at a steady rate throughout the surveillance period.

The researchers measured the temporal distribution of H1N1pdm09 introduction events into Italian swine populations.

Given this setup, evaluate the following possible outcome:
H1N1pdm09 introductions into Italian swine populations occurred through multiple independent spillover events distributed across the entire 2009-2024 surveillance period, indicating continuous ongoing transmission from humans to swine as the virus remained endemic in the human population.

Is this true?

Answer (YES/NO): NO